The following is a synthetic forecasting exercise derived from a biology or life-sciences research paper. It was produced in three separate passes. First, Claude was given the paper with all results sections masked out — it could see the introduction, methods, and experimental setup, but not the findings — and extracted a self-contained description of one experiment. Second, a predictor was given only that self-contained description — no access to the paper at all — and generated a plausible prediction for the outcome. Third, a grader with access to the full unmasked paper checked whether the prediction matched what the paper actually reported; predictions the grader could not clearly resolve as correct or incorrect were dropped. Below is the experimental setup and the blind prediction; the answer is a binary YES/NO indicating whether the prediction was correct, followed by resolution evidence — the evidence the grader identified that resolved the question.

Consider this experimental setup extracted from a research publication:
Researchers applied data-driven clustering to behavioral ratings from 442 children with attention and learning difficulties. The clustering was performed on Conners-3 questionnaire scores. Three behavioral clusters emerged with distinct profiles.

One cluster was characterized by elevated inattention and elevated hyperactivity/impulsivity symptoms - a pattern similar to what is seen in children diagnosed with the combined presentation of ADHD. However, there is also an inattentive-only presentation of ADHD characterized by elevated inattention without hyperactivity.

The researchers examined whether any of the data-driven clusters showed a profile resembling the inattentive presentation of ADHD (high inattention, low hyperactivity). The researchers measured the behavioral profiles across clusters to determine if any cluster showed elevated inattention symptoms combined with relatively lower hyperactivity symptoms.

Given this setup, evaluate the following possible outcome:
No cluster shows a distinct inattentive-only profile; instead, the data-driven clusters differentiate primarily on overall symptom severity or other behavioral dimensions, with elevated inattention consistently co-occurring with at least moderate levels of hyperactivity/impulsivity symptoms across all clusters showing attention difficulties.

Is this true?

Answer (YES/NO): YES